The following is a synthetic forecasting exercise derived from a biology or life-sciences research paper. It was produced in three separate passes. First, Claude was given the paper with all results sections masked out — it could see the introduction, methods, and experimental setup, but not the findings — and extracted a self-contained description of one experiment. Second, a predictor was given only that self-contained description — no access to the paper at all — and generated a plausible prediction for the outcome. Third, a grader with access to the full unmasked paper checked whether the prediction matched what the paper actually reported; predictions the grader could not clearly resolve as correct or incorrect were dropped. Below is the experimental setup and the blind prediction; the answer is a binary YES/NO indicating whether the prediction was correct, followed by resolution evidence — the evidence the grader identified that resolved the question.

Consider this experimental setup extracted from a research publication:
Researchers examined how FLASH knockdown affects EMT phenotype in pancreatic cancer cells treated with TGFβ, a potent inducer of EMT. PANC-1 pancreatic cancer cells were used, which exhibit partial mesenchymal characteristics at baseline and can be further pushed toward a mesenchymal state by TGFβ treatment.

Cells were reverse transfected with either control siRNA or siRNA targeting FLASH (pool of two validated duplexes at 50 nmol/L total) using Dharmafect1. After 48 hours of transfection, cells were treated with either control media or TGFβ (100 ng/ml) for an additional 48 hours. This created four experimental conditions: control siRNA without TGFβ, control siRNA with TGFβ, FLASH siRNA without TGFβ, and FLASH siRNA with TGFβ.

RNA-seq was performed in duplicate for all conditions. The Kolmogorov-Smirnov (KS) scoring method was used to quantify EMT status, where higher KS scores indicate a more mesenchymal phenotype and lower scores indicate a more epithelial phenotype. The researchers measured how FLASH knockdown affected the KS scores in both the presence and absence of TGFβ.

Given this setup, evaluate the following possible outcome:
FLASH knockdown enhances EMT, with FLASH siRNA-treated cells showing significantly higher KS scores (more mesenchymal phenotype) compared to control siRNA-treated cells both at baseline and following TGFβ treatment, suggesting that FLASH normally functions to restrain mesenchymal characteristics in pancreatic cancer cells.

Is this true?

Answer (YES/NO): NO